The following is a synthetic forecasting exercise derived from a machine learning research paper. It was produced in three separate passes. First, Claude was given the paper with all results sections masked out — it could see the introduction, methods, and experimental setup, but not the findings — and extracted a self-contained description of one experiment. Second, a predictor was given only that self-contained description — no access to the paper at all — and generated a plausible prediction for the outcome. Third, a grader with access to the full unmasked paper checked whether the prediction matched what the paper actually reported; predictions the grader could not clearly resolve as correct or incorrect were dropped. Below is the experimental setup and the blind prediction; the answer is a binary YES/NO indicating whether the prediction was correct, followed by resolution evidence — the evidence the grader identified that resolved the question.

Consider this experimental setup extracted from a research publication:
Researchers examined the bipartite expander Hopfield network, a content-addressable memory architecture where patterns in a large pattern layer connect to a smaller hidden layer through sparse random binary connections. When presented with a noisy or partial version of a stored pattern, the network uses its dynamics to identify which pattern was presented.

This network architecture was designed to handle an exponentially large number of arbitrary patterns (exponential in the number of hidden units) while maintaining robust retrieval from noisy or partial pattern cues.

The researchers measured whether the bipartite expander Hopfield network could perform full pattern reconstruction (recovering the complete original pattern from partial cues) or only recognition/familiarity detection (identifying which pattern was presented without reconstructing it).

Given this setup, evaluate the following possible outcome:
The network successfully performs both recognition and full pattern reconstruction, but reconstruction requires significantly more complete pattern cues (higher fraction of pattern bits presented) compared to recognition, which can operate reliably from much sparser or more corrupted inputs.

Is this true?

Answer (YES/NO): NO